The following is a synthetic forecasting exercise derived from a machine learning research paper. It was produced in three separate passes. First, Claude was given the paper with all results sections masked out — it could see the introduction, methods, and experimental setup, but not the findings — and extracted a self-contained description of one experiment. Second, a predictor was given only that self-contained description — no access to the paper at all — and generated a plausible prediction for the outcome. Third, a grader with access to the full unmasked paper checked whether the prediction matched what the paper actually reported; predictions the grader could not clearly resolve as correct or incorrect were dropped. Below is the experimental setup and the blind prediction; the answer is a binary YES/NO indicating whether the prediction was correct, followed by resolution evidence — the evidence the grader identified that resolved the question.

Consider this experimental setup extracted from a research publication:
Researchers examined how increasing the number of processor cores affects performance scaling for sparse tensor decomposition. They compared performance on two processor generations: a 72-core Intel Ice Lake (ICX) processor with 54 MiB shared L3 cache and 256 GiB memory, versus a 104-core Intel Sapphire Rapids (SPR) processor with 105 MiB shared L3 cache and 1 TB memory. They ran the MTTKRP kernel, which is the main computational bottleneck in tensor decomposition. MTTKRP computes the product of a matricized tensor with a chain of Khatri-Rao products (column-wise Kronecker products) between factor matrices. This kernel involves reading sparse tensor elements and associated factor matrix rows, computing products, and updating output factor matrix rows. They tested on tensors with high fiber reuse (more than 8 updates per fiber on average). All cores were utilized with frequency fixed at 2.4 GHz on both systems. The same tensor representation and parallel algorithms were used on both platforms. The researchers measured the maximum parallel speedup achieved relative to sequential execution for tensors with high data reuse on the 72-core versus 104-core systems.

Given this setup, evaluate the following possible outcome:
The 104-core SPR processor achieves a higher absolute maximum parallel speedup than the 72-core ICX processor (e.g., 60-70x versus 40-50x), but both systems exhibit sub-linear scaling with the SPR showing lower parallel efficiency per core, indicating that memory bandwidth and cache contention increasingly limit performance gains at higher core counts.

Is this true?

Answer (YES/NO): NO